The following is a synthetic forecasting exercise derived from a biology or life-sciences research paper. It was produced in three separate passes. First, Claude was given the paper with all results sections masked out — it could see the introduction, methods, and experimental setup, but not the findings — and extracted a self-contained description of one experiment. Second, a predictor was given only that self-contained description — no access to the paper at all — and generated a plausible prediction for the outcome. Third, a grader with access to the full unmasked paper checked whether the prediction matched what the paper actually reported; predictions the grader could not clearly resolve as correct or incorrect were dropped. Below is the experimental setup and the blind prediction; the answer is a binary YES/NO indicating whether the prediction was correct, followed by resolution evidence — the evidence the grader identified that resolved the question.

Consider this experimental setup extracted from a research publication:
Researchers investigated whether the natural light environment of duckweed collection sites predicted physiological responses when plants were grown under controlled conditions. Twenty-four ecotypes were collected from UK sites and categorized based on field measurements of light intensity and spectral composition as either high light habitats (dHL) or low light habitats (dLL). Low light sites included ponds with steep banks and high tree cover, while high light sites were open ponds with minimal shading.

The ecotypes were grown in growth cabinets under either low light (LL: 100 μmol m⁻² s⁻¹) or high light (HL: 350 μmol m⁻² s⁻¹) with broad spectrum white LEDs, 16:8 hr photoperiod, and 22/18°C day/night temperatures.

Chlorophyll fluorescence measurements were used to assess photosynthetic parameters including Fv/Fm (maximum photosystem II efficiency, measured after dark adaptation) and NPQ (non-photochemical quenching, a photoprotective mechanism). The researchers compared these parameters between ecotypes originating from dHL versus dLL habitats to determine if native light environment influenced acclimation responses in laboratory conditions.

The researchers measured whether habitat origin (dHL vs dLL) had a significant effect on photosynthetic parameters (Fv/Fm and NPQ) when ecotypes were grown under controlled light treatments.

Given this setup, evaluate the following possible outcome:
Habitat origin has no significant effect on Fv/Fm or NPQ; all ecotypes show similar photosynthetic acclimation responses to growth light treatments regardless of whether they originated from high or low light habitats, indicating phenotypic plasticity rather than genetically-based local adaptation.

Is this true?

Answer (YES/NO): NO